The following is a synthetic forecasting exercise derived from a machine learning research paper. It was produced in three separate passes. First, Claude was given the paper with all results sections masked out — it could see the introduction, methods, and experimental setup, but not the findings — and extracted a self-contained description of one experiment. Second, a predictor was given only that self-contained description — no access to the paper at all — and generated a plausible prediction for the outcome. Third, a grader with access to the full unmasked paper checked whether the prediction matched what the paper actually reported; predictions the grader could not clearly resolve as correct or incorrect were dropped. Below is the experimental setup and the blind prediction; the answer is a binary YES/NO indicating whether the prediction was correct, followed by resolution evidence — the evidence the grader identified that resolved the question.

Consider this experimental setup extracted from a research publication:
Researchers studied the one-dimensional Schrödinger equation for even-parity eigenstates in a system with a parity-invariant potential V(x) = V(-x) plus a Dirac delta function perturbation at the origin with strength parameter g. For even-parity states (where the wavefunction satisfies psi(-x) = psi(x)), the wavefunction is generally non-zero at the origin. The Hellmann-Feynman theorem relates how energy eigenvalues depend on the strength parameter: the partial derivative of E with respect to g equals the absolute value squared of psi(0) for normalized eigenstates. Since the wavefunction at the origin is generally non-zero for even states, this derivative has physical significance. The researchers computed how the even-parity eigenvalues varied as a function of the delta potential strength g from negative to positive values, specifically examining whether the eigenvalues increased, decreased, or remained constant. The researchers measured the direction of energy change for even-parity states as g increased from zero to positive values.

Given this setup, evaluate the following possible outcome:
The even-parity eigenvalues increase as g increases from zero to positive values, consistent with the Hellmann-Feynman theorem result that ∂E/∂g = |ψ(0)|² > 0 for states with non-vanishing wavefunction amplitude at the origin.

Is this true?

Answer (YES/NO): YES